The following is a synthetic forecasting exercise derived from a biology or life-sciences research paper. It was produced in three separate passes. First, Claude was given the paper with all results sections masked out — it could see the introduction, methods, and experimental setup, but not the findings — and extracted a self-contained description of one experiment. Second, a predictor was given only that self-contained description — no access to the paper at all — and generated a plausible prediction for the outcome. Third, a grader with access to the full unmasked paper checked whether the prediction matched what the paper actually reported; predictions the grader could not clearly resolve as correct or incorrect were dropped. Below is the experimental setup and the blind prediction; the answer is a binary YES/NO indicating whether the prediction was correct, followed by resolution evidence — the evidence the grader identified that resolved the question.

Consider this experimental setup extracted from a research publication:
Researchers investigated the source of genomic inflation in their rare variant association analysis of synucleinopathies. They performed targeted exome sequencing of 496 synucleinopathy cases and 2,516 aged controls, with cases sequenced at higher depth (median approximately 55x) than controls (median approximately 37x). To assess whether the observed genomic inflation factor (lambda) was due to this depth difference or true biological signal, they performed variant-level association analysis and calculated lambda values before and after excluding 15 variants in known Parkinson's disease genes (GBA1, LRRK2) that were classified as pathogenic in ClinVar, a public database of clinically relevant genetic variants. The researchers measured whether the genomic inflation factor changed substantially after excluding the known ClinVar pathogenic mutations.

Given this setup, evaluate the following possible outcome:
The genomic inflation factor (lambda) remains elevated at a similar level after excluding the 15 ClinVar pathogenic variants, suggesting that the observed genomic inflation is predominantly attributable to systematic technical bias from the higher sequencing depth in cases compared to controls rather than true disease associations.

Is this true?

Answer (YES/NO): NO